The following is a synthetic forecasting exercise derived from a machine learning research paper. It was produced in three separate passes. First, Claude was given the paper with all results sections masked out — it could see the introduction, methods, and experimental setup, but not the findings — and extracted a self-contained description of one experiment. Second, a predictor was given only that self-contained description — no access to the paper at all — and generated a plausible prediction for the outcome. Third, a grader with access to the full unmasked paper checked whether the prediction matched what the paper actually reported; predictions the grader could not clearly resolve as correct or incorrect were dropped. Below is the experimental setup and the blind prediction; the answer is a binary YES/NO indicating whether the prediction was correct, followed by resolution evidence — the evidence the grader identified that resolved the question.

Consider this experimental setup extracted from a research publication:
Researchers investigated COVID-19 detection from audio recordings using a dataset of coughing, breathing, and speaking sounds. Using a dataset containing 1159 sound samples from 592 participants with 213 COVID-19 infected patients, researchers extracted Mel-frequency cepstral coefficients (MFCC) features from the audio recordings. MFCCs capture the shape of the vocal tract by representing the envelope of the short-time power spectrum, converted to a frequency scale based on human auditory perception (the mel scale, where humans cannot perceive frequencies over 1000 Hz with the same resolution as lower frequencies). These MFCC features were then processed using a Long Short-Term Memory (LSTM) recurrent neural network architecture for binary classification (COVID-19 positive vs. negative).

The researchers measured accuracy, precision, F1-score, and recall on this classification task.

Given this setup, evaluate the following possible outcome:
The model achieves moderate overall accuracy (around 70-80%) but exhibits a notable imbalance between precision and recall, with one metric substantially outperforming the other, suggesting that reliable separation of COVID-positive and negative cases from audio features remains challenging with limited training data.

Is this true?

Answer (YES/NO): NO